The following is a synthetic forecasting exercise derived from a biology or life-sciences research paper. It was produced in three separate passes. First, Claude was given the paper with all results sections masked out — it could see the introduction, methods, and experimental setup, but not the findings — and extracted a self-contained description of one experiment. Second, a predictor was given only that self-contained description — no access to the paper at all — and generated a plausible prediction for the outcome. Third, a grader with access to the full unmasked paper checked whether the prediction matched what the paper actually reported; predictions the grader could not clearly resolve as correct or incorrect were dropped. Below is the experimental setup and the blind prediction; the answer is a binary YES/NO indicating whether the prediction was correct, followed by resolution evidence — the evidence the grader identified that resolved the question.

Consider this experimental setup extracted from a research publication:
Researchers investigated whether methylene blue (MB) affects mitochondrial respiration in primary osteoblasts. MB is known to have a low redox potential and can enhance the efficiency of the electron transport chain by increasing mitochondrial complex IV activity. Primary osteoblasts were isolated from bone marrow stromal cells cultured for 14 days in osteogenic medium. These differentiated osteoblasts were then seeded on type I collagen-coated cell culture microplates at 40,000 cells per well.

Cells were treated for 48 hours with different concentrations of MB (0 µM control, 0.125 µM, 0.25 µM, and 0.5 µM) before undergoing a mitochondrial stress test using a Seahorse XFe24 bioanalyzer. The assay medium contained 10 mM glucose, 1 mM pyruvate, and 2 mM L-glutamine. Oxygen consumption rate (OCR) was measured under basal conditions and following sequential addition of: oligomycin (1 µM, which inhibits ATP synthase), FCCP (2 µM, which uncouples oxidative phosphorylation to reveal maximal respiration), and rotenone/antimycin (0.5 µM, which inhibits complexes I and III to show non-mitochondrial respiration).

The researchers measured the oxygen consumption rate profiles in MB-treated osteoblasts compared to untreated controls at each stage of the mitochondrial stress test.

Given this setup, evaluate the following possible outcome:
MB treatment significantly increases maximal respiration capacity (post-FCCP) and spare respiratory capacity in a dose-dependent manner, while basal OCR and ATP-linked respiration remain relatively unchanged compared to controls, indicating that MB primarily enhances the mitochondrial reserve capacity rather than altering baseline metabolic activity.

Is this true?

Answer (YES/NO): NO